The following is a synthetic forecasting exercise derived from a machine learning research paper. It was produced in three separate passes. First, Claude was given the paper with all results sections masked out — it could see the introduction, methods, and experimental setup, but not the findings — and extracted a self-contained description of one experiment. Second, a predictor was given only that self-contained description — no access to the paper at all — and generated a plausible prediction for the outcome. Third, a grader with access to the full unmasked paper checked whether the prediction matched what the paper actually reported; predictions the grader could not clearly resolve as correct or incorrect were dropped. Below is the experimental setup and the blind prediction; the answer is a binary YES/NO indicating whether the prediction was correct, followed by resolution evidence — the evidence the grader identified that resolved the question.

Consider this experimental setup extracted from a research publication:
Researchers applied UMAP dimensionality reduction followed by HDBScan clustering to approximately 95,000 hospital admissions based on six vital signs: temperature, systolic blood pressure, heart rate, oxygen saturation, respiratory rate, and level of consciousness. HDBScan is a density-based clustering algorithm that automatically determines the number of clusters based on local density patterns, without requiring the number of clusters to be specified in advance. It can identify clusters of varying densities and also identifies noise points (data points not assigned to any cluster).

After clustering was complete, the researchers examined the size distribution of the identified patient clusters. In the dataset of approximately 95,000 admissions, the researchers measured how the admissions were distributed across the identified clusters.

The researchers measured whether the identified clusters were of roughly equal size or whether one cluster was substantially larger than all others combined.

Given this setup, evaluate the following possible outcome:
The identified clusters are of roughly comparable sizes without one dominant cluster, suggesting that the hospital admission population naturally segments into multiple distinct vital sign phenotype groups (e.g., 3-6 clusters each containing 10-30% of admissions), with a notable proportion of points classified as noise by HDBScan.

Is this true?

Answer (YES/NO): NO